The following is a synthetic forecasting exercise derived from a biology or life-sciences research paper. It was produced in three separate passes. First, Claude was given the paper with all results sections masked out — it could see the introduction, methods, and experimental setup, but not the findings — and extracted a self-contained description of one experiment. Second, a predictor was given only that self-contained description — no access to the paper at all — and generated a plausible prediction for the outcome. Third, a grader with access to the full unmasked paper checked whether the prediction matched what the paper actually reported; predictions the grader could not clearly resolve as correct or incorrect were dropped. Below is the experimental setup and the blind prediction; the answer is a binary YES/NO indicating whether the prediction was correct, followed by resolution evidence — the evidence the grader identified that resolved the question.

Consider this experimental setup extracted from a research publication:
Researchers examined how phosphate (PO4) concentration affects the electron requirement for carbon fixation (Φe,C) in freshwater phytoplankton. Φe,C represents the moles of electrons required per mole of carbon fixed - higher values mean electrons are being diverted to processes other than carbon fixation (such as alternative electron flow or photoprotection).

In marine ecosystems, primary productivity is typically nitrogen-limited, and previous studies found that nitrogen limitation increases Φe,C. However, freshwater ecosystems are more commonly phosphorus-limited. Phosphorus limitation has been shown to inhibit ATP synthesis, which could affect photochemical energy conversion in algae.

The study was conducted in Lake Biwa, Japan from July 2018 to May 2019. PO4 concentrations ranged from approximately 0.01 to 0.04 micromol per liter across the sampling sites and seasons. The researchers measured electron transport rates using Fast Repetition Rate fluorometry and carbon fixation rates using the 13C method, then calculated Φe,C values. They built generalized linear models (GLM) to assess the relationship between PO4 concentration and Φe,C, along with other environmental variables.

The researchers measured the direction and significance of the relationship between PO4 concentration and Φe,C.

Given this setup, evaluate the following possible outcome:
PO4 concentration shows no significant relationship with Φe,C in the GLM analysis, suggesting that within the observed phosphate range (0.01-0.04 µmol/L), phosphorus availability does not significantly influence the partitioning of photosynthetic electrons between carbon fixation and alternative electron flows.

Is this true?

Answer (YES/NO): NO